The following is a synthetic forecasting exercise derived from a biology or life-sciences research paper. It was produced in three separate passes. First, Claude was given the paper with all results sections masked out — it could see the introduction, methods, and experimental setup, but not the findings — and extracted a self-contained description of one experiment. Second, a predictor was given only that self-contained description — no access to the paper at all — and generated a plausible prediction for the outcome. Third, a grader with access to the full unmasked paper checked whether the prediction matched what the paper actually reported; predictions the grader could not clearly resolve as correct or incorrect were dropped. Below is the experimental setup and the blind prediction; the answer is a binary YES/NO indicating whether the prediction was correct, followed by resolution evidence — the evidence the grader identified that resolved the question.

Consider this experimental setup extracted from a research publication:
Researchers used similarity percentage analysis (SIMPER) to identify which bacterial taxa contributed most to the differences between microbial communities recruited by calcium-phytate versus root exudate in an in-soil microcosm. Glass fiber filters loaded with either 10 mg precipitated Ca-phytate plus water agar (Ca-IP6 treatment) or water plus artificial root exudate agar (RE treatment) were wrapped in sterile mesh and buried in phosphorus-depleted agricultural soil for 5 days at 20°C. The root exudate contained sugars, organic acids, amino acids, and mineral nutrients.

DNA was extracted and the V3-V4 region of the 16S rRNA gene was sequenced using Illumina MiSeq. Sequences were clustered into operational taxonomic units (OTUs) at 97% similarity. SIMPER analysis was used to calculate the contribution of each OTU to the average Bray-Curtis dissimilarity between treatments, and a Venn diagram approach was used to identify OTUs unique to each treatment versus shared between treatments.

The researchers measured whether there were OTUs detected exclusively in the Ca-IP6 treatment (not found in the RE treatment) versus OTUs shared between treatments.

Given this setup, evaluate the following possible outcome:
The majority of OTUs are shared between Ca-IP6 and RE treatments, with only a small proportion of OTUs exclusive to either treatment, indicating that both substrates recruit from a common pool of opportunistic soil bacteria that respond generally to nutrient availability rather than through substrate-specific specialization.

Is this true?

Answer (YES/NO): NO